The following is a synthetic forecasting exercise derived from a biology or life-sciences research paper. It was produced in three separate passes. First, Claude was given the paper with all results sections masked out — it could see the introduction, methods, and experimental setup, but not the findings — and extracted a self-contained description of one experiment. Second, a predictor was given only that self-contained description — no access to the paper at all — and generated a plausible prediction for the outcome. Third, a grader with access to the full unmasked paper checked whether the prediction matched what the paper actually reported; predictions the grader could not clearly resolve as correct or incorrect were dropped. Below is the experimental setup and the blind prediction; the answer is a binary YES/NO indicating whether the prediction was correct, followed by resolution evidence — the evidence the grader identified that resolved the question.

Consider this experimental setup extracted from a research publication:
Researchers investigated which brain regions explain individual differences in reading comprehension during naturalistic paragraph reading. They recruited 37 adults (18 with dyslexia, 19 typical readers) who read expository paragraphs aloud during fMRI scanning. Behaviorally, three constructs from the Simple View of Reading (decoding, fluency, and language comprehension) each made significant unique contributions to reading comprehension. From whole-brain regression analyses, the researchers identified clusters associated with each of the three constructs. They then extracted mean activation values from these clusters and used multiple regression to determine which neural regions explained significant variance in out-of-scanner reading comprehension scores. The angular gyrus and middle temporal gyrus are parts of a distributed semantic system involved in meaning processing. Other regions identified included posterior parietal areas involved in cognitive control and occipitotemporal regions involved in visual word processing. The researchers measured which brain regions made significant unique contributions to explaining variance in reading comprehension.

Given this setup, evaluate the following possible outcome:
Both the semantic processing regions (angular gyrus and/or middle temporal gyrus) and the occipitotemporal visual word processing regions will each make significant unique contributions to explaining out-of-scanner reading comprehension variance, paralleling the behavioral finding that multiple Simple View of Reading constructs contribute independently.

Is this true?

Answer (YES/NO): NO